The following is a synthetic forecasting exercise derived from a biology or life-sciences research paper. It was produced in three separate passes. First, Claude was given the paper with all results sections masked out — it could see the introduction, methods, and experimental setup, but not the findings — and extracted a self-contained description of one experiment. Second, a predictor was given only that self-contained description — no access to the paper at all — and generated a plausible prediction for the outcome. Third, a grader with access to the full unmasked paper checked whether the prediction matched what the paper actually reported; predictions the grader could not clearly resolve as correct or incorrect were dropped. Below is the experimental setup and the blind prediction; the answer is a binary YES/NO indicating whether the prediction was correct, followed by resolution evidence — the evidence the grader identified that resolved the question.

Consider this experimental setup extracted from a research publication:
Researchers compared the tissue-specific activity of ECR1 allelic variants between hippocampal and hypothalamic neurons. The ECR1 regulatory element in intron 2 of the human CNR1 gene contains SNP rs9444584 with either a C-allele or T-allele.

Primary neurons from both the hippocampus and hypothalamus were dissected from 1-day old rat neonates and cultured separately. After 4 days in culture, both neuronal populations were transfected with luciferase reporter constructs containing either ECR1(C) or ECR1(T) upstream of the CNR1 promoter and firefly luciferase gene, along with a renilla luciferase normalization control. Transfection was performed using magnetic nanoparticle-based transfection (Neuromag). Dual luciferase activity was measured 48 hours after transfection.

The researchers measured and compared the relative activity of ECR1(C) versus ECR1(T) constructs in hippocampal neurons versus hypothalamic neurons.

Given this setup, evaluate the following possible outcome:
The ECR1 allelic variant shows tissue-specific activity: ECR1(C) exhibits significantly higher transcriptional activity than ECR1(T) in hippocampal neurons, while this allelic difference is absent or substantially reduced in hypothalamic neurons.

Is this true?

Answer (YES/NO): YES